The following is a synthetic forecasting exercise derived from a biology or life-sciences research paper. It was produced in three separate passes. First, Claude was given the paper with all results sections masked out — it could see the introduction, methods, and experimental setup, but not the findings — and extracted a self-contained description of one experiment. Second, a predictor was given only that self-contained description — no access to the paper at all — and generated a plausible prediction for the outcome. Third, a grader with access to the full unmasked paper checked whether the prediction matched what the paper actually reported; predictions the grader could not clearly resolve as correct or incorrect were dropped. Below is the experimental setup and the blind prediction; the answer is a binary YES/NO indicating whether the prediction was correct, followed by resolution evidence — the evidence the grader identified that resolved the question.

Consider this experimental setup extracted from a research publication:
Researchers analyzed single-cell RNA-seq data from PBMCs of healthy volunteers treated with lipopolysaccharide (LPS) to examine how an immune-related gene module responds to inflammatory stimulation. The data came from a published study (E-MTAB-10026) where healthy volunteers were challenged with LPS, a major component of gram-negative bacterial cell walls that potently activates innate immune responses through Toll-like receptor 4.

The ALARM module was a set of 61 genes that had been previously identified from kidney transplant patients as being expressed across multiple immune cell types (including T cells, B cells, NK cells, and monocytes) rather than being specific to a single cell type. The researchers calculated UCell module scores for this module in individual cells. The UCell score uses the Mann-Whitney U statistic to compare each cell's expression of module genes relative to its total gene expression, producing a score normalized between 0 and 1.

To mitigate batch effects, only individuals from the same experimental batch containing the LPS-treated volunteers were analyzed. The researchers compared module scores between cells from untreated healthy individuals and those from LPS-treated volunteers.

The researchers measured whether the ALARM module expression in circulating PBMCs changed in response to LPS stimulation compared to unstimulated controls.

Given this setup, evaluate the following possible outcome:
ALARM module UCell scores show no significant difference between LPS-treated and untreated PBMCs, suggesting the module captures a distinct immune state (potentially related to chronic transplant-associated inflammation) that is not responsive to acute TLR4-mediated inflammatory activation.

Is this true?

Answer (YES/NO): NO